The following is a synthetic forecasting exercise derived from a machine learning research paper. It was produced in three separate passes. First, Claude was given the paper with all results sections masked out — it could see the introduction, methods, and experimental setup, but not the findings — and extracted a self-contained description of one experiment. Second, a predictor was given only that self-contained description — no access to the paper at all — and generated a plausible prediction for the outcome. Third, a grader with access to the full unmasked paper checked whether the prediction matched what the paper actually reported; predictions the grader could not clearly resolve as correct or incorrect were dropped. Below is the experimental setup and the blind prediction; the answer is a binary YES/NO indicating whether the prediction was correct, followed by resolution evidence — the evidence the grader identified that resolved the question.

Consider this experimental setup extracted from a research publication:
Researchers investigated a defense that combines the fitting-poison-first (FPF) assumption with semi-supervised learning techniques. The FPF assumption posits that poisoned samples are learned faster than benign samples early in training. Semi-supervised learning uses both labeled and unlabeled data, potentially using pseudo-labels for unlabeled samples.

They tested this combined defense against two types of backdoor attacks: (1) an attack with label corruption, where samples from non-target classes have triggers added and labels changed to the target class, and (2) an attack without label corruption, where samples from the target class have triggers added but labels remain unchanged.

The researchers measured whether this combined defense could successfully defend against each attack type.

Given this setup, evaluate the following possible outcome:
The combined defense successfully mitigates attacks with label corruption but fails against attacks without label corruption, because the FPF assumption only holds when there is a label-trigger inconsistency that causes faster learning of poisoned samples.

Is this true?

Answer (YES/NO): NO